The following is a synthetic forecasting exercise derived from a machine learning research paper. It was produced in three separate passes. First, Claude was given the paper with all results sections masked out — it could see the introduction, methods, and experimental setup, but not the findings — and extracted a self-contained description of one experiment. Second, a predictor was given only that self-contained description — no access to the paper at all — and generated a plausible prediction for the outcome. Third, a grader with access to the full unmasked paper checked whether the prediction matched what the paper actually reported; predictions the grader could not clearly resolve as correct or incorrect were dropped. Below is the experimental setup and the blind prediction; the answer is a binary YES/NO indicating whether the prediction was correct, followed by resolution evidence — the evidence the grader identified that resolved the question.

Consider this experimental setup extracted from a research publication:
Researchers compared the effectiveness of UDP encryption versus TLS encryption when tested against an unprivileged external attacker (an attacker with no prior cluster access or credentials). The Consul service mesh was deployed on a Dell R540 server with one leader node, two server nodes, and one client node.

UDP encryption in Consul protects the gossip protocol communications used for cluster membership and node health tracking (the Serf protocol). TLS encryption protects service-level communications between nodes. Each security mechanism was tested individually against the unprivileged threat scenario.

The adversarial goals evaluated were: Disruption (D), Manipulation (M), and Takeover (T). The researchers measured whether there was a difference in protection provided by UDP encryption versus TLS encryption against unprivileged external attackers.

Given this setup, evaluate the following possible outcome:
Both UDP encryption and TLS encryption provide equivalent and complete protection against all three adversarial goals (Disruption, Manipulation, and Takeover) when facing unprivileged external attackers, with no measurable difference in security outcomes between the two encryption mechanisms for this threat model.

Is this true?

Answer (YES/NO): YES